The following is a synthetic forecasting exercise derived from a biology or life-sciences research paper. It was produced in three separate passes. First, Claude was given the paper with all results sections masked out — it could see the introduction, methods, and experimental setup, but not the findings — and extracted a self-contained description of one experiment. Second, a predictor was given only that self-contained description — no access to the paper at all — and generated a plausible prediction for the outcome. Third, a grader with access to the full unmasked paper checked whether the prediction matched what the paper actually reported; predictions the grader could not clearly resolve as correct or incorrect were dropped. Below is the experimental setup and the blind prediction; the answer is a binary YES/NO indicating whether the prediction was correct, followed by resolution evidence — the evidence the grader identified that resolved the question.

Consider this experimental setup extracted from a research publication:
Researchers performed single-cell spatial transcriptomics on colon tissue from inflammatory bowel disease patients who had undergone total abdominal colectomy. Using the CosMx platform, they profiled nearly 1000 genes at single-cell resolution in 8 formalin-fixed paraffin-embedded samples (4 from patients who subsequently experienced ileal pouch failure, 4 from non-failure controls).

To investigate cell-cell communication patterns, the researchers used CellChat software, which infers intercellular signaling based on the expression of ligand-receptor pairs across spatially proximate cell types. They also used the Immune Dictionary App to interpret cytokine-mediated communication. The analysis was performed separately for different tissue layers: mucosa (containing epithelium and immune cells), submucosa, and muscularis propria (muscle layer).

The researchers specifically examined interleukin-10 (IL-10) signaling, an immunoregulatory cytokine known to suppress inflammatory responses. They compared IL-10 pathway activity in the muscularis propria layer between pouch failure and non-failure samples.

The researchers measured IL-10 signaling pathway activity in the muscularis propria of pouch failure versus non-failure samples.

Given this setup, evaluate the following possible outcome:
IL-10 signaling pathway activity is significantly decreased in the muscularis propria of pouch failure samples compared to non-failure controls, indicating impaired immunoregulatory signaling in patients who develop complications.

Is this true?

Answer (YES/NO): NO